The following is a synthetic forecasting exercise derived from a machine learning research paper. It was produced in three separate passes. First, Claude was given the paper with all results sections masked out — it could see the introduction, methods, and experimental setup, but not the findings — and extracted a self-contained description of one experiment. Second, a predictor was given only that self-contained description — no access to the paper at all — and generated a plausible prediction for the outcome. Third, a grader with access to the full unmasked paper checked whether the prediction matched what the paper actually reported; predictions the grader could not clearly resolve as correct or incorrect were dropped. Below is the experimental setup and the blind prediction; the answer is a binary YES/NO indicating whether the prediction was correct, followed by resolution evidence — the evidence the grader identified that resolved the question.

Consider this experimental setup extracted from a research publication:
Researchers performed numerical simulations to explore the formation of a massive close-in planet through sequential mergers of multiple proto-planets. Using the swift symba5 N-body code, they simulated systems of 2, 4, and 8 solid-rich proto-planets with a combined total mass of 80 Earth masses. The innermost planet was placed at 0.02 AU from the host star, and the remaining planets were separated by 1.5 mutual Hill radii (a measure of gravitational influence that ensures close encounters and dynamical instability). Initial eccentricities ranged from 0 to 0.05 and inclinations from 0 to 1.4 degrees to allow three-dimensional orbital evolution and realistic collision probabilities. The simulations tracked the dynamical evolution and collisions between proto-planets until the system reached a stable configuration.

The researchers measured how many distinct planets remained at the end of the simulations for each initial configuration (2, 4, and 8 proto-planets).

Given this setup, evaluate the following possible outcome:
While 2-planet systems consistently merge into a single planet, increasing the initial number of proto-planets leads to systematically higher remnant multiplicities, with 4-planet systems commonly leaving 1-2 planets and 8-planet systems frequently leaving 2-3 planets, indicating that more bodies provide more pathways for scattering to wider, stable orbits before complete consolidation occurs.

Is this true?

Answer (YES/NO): NO